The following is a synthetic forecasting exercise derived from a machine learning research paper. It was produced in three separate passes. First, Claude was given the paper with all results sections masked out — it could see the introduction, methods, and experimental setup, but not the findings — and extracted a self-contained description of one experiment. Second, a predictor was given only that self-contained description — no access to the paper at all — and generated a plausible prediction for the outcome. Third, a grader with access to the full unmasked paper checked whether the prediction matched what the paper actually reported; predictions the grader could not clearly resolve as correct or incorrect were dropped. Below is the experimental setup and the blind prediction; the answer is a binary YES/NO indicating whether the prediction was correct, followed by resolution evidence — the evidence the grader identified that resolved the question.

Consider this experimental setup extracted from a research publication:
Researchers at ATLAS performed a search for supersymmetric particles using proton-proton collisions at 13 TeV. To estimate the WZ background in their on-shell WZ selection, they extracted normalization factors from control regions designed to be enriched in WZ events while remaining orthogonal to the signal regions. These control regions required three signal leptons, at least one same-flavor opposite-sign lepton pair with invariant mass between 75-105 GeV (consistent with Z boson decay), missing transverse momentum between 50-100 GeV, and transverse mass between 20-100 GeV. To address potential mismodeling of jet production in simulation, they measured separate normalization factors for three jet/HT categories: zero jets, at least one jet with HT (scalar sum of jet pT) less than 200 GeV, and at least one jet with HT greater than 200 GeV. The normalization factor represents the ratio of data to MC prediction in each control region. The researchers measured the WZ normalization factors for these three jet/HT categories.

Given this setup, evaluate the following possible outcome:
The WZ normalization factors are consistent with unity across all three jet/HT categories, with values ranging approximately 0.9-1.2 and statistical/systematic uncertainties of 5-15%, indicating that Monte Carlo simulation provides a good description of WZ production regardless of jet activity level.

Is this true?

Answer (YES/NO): NO